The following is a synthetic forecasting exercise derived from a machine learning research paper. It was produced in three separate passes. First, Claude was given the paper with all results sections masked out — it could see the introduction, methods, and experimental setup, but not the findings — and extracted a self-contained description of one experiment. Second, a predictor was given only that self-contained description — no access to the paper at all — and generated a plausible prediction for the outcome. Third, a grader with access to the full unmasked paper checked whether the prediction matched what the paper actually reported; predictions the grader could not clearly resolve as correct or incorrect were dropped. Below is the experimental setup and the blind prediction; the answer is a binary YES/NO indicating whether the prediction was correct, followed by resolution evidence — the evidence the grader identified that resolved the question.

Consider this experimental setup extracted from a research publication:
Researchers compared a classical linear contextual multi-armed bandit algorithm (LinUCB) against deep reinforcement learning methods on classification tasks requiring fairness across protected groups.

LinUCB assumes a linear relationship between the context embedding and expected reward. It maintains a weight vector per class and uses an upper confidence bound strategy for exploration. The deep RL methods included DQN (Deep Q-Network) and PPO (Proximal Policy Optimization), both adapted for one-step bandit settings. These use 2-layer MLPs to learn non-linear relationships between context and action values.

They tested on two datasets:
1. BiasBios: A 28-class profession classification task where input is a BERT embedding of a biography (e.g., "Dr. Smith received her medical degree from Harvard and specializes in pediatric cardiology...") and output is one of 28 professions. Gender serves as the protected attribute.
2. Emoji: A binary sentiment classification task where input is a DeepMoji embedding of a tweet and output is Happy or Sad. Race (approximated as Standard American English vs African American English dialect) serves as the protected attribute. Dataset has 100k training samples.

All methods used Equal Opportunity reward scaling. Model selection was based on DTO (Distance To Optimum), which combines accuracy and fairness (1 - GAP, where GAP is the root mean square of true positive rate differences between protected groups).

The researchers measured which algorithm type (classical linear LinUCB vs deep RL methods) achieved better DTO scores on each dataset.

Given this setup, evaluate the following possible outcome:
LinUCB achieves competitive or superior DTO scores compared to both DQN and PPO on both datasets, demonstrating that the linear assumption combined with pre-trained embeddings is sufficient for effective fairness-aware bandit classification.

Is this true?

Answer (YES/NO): NO